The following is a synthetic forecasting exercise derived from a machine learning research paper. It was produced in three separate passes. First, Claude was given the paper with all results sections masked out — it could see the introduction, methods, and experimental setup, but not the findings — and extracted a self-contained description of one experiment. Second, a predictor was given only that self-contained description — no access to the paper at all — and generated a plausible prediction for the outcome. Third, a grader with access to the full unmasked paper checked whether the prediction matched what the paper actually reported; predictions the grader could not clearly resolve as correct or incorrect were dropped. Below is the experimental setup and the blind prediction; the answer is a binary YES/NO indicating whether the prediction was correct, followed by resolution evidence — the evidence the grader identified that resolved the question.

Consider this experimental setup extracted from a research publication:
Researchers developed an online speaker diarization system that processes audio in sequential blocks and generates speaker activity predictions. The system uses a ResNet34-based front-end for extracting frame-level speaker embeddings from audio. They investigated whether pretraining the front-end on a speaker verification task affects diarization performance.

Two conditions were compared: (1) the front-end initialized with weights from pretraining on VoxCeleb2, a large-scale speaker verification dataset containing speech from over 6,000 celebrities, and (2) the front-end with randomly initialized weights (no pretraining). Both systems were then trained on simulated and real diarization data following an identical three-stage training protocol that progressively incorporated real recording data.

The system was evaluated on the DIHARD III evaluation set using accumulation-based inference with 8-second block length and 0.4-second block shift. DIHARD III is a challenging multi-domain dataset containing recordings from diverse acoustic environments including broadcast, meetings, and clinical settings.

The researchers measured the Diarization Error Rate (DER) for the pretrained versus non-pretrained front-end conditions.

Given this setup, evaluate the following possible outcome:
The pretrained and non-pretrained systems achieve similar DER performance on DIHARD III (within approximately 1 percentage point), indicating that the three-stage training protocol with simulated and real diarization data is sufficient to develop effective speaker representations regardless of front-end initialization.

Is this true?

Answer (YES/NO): NO